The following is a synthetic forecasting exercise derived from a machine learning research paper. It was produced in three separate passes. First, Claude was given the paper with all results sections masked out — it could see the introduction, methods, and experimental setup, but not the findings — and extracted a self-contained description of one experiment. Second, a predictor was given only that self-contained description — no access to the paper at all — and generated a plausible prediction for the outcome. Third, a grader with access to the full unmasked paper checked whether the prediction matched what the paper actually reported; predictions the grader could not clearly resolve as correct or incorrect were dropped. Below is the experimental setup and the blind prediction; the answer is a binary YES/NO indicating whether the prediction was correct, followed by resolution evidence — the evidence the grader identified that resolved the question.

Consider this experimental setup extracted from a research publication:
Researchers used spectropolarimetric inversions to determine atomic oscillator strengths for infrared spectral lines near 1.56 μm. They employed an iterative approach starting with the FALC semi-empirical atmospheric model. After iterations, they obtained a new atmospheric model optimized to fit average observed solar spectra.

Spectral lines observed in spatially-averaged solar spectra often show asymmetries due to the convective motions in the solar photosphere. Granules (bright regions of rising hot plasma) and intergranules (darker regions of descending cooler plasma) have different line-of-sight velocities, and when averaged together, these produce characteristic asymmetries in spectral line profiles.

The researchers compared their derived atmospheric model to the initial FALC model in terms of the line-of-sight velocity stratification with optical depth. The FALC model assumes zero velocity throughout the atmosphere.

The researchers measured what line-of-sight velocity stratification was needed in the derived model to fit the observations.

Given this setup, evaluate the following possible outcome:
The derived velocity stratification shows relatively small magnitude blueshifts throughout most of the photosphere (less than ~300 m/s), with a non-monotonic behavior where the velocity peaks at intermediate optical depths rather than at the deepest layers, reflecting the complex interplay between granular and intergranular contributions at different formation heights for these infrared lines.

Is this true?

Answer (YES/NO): NO